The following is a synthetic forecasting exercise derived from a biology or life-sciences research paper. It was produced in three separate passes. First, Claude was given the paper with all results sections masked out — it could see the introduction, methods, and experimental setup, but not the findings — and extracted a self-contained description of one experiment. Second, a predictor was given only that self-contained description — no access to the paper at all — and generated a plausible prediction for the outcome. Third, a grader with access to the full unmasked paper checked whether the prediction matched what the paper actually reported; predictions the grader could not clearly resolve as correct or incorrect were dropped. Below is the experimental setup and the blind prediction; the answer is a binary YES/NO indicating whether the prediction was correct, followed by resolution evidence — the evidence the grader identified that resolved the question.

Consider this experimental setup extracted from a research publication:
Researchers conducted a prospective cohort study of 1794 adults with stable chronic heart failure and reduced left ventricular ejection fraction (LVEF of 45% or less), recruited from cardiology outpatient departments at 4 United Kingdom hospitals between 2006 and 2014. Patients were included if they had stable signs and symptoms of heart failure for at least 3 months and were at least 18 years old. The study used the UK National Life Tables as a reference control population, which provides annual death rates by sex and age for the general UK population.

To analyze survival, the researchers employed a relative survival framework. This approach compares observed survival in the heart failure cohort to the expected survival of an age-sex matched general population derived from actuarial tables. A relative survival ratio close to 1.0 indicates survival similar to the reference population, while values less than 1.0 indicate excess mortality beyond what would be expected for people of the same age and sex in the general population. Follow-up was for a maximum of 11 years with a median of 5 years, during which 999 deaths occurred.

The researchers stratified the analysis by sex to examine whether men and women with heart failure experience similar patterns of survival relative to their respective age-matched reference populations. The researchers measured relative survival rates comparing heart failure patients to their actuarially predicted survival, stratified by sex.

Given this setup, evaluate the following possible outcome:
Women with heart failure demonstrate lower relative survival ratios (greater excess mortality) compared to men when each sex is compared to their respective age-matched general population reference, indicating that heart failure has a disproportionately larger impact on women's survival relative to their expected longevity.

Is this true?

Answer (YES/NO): NO